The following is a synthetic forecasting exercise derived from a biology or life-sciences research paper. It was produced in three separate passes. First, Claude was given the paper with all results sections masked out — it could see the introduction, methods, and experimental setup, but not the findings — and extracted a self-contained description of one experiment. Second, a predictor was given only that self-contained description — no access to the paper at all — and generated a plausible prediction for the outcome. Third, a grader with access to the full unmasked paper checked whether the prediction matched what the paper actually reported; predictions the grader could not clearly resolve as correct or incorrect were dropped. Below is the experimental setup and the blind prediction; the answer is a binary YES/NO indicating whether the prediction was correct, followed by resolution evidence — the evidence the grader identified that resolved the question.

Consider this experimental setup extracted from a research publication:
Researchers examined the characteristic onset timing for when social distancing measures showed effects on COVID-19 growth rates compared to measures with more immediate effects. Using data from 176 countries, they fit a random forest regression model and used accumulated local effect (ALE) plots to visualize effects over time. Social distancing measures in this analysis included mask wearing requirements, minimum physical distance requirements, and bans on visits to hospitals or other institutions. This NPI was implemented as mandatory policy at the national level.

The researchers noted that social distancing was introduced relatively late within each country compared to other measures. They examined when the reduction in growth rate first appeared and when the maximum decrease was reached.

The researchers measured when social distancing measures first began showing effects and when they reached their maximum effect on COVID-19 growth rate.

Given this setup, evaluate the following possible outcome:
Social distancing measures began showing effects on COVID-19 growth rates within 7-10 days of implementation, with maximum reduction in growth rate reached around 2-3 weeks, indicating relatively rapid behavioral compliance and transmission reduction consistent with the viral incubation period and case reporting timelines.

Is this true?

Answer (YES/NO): NO